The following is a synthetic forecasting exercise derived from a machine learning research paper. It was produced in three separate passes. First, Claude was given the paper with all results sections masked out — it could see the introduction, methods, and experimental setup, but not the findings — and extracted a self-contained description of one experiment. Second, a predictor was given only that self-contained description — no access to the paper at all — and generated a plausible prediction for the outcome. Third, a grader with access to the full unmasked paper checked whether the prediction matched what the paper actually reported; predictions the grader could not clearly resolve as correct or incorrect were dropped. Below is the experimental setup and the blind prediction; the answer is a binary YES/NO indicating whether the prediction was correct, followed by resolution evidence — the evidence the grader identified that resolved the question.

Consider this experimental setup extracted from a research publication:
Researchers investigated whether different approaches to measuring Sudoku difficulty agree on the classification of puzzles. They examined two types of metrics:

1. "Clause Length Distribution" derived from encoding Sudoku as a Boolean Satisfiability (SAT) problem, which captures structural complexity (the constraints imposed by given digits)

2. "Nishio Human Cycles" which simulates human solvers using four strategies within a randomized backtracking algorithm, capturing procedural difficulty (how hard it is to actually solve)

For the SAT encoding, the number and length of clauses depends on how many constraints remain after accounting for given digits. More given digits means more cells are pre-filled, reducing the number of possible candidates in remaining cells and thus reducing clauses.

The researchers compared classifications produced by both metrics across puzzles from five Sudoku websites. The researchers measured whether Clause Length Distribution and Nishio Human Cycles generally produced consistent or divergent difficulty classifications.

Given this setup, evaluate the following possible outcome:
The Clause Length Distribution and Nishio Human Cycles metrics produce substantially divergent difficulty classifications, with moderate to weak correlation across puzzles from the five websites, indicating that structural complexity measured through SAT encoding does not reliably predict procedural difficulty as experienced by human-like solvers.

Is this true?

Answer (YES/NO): YES